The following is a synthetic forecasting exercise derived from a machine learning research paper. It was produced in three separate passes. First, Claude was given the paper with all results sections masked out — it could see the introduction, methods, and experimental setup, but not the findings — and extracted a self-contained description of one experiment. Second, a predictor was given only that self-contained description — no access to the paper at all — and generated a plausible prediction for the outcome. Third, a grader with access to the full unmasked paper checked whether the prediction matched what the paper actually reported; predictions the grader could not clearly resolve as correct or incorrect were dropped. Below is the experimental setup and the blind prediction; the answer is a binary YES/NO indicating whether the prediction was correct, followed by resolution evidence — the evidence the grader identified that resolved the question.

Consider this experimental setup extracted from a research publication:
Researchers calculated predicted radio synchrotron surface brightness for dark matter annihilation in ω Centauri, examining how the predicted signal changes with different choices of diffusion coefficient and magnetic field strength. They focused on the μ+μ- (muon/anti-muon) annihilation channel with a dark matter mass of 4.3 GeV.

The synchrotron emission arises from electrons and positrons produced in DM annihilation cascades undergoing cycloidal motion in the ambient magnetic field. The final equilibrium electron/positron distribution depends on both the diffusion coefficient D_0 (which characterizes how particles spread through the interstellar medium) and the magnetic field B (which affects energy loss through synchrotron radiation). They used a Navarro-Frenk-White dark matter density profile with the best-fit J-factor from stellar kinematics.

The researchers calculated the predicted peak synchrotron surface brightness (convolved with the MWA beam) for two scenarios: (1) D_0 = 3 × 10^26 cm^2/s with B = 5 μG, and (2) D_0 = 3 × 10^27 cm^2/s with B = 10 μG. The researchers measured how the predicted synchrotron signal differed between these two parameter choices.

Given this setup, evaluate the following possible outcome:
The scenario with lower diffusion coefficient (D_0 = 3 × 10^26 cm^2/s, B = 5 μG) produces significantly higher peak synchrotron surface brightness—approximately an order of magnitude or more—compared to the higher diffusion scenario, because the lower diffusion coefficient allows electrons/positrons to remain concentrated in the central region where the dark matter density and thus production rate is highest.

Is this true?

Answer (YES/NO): NO